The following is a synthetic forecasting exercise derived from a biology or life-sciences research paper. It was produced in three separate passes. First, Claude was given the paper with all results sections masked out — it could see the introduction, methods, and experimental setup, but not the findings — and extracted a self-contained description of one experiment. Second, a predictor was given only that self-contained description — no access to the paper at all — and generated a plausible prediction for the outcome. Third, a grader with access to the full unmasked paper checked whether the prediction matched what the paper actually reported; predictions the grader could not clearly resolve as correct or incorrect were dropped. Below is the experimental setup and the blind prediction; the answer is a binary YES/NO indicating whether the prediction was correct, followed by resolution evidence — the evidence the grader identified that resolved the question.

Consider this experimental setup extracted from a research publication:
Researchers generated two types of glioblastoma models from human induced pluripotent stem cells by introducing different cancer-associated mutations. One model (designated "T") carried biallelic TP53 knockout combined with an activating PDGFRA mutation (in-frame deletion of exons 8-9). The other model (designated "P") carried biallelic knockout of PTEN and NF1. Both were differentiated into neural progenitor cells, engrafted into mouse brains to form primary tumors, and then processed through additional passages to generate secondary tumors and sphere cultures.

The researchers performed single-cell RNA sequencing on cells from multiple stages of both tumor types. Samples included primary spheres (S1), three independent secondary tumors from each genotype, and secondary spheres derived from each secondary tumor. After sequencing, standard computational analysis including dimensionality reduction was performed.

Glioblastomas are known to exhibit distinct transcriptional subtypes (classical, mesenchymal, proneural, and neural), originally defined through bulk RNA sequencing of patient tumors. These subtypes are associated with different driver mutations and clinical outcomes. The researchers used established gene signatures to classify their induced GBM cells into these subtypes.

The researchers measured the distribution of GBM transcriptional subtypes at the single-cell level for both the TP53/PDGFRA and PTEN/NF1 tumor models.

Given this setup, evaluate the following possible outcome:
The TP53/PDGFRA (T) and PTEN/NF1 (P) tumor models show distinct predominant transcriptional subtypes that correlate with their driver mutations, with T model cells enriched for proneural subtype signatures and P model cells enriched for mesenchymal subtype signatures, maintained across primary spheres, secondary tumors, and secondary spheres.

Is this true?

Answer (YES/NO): YES